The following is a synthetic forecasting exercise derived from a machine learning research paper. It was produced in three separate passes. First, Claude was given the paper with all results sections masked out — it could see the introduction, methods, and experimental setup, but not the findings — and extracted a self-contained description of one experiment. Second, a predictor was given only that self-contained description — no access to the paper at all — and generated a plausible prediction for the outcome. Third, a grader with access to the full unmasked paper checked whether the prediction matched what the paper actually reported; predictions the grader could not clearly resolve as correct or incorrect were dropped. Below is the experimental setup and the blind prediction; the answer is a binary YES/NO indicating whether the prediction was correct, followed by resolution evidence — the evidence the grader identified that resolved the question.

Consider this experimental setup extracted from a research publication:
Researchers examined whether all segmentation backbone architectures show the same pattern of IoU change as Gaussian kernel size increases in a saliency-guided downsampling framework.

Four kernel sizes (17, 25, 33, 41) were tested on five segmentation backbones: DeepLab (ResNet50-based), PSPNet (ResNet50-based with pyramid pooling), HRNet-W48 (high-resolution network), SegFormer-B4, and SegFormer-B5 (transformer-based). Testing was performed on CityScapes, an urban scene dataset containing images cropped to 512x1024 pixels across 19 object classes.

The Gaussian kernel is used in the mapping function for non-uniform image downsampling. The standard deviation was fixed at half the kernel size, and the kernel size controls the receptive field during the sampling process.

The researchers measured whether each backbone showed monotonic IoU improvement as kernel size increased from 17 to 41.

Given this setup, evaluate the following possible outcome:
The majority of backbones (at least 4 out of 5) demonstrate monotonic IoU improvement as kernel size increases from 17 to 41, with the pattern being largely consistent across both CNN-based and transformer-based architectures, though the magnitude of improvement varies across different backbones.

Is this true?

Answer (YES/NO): NO